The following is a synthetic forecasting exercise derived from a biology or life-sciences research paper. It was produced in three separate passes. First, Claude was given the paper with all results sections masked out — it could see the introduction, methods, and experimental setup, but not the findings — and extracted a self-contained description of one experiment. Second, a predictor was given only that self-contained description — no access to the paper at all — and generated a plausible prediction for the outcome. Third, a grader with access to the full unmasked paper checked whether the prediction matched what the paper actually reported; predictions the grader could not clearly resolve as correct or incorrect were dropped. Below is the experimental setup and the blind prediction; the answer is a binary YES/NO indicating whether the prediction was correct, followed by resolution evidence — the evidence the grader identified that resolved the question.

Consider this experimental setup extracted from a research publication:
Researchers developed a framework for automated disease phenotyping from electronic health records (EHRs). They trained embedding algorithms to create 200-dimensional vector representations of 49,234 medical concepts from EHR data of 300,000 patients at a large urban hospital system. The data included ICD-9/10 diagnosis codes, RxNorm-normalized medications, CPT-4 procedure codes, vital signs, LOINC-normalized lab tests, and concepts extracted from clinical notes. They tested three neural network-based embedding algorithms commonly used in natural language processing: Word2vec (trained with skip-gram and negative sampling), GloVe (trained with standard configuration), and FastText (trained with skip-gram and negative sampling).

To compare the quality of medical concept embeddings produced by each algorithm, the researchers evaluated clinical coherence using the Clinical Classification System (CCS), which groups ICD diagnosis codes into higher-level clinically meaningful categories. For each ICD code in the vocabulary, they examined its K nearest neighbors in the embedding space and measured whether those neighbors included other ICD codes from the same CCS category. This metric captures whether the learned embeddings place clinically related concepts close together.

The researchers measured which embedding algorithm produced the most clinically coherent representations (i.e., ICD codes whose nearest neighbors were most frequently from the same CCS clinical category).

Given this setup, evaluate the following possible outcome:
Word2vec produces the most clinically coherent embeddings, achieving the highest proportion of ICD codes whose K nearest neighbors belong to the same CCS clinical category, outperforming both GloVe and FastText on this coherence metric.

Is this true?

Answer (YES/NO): YES